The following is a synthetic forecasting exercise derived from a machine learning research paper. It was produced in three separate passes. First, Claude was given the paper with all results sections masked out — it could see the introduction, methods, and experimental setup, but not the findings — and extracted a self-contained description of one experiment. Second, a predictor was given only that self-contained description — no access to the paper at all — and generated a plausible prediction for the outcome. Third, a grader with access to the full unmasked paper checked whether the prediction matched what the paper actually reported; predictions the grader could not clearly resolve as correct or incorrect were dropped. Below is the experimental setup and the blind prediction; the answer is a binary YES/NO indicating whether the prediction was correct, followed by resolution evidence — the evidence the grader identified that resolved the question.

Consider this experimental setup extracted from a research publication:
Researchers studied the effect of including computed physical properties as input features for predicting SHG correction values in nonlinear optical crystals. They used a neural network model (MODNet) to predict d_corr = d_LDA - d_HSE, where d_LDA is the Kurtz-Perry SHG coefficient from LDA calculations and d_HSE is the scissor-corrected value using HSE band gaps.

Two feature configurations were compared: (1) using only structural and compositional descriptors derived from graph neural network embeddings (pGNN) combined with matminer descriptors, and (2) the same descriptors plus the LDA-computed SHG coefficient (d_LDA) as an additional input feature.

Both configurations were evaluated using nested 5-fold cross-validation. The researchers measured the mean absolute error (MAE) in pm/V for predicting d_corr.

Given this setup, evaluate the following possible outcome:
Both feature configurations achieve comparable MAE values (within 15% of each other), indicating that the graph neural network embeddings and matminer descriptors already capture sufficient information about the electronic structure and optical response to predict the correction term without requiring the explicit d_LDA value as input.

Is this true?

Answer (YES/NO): NO